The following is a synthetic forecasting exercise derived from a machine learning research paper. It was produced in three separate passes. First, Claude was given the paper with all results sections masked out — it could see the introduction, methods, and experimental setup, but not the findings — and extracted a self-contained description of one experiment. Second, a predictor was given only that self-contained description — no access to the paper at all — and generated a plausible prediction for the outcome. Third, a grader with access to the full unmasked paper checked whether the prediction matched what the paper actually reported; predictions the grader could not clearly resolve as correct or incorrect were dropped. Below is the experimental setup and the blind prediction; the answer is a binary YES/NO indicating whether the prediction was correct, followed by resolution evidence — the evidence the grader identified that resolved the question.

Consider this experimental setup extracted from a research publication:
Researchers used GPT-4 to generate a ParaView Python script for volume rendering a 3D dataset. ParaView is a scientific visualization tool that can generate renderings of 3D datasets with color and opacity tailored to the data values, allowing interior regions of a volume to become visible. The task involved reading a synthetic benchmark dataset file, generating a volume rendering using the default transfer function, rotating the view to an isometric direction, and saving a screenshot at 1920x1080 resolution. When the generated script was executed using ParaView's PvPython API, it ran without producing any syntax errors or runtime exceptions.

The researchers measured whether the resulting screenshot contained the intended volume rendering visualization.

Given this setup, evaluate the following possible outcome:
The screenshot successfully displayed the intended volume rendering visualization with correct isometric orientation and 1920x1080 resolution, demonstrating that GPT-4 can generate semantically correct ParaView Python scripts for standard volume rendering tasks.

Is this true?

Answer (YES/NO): NO